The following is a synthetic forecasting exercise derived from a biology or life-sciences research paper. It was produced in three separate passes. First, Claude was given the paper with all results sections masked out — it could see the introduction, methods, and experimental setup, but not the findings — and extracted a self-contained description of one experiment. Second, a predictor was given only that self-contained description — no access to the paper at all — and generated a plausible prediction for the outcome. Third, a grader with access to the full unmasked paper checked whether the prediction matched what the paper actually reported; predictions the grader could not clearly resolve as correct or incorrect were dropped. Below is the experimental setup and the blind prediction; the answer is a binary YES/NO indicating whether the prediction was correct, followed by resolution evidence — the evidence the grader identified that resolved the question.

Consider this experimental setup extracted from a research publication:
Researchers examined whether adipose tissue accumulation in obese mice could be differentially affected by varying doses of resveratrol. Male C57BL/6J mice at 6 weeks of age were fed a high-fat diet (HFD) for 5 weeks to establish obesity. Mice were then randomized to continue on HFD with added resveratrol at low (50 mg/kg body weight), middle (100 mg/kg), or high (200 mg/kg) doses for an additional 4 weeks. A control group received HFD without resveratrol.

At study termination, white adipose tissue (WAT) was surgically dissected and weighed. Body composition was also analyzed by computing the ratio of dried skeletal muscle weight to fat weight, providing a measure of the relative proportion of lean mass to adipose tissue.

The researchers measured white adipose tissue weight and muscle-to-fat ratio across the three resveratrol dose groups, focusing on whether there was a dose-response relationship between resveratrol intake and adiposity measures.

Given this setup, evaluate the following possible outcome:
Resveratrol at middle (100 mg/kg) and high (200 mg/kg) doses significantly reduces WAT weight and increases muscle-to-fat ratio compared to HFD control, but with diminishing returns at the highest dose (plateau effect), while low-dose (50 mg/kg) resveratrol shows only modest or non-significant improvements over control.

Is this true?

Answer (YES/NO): NO